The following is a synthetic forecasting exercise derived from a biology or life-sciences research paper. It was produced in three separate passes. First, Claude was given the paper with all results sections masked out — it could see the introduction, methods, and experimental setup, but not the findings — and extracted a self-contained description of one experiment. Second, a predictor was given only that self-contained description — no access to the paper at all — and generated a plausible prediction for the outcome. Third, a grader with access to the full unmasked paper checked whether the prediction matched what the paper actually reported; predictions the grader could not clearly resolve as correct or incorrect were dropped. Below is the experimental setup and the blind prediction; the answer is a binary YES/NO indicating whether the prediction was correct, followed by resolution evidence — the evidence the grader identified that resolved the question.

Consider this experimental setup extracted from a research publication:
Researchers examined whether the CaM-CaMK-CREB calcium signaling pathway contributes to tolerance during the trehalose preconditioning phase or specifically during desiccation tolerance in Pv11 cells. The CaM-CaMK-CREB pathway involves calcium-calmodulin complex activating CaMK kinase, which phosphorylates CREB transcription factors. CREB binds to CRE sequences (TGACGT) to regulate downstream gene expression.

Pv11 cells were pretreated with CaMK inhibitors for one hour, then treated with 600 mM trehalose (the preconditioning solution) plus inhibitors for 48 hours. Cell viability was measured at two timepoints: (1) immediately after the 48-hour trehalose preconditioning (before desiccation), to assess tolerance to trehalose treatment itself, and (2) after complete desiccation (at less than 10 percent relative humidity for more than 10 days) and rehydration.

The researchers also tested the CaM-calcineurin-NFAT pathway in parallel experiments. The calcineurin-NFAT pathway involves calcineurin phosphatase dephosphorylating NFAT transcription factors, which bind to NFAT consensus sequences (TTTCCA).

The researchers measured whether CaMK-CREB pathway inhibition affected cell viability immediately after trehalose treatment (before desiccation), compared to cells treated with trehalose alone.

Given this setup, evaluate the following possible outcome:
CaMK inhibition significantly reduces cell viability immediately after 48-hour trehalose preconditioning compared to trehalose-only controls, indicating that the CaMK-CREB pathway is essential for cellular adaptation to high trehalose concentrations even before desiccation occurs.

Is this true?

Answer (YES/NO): NO